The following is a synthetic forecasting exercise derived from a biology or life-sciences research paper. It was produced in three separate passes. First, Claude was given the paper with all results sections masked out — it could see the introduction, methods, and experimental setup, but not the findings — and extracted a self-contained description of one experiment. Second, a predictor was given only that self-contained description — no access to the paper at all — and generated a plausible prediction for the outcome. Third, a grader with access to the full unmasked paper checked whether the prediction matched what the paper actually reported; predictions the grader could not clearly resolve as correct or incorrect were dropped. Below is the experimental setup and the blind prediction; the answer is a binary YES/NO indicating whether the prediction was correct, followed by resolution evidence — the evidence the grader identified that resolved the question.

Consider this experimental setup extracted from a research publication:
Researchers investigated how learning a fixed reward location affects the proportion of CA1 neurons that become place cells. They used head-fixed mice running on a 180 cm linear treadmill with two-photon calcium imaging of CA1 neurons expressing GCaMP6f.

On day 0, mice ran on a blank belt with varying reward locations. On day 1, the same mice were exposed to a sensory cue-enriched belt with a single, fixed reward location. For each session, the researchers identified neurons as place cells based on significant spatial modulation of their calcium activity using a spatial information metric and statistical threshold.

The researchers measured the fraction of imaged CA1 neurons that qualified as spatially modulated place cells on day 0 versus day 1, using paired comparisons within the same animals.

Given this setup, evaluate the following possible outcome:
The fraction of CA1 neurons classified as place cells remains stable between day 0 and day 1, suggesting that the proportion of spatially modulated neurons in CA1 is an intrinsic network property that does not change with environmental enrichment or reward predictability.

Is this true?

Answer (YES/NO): NO